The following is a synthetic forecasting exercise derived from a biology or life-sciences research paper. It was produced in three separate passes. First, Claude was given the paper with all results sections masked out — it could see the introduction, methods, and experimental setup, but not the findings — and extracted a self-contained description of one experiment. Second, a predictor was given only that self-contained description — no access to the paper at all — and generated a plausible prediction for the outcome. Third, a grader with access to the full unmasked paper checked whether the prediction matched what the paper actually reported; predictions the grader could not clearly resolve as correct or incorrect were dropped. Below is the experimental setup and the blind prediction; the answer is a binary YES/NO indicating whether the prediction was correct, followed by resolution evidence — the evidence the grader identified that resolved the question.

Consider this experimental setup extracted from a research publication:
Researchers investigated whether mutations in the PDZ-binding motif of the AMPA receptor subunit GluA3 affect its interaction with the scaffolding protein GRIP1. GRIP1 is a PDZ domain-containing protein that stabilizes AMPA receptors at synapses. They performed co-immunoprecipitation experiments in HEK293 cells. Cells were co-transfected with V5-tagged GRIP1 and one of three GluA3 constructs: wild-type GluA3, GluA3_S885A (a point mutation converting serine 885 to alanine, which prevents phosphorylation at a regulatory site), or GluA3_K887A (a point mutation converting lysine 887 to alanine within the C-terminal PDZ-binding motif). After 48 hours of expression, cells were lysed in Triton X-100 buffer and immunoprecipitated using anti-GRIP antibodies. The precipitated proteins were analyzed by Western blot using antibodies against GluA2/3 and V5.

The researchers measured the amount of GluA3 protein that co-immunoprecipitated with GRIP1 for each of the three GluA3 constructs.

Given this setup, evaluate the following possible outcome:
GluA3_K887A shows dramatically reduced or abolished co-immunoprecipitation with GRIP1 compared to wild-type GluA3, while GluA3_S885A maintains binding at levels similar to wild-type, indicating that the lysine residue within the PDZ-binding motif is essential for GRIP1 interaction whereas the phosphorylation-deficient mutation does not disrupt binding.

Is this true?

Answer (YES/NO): NO